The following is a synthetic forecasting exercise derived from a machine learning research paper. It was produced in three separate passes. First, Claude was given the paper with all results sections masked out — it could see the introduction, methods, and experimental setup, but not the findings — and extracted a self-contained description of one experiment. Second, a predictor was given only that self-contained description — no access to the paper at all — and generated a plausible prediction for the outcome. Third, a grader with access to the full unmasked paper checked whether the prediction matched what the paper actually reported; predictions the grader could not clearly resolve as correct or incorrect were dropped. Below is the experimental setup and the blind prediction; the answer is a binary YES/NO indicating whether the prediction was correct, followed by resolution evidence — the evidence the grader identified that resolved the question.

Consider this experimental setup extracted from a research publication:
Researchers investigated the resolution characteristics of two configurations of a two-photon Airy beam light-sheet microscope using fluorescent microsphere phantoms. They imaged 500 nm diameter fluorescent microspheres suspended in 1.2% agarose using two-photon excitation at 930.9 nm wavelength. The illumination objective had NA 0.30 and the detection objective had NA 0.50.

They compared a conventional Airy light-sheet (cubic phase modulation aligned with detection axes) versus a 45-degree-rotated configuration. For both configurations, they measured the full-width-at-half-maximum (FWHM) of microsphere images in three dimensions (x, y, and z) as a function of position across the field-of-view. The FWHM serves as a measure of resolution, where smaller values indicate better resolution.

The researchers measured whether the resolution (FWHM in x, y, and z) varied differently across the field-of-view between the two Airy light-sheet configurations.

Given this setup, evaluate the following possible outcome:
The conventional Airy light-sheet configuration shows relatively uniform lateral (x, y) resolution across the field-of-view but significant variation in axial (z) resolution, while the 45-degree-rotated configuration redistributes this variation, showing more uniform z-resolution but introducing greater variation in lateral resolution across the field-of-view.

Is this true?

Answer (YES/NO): NO